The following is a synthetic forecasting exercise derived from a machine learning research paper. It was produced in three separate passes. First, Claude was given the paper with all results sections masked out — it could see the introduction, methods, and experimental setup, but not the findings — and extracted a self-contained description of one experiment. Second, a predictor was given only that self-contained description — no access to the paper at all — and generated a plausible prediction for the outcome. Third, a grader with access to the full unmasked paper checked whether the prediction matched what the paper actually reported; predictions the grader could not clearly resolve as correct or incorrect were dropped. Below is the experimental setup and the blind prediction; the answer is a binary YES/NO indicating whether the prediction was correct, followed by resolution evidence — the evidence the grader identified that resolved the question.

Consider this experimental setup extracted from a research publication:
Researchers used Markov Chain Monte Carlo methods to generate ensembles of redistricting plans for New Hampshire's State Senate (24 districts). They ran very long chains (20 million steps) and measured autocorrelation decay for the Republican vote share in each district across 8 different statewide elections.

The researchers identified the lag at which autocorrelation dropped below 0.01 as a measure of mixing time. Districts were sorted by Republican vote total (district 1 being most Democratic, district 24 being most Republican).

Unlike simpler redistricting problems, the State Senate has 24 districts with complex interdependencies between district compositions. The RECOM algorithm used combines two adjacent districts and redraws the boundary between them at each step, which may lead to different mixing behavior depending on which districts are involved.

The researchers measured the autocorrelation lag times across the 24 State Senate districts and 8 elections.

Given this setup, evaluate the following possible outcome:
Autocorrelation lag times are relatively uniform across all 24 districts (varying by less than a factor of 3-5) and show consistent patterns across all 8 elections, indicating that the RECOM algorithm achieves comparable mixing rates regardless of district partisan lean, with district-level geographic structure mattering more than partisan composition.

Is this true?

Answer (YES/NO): NO